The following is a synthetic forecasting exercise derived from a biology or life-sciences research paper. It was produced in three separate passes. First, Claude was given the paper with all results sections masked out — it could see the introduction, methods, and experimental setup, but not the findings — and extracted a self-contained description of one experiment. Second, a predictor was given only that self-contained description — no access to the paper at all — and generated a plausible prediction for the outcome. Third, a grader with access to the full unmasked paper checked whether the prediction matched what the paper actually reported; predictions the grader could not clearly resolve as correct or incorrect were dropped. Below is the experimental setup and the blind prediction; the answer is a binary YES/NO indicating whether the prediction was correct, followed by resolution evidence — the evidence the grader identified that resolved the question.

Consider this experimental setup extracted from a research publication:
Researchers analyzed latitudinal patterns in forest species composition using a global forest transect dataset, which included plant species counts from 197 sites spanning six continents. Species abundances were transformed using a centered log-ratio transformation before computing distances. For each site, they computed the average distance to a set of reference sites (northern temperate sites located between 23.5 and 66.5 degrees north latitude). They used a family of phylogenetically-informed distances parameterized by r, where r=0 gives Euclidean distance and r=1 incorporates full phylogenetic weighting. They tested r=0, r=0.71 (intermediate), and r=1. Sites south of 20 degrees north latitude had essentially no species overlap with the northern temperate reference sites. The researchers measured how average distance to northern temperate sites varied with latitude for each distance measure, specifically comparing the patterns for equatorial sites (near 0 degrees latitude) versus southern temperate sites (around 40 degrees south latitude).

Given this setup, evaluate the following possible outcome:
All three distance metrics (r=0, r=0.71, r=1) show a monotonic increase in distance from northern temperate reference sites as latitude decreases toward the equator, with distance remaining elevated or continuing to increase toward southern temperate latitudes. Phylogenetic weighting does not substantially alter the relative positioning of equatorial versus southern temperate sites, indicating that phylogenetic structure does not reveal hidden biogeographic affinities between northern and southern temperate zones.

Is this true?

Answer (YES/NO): NO